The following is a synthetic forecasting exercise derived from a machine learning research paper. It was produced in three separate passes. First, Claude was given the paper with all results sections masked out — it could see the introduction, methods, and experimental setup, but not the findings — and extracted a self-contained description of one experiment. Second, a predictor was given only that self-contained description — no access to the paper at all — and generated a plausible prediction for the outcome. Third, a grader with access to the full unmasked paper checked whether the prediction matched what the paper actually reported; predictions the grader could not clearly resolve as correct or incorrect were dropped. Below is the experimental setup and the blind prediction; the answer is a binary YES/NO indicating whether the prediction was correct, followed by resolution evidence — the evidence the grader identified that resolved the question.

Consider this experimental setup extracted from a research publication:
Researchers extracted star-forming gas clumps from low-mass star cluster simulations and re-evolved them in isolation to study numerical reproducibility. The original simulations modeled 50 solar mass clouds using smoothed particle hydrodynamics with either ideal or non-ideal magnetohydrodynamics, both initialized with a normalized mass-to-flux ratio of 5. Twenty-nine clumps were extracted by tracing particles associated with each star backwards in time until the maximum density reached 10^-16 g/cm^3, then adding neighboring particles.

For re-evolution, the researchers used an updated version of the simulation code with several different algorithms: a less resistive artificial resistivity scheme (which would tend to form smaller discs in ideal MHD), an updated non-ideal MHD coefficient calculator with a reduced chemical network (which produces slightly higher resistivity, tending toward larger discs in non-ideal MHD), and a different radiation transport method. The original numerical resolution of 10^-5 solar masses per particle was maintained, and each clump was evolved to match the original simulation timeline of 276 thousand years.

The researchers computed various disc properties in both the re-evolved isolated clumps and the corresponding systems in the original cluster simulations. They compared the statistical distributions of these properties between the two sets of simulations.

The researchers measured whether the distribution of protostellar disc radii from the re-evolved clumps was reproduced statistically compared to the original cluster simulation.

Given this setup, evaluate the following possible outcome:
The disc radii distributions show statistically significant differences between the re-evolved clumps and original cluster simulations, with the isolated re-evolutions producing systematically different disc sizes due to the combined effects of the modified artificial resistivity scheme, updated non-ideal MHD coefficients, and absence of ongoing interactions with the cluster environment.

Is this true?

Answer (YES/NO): NO